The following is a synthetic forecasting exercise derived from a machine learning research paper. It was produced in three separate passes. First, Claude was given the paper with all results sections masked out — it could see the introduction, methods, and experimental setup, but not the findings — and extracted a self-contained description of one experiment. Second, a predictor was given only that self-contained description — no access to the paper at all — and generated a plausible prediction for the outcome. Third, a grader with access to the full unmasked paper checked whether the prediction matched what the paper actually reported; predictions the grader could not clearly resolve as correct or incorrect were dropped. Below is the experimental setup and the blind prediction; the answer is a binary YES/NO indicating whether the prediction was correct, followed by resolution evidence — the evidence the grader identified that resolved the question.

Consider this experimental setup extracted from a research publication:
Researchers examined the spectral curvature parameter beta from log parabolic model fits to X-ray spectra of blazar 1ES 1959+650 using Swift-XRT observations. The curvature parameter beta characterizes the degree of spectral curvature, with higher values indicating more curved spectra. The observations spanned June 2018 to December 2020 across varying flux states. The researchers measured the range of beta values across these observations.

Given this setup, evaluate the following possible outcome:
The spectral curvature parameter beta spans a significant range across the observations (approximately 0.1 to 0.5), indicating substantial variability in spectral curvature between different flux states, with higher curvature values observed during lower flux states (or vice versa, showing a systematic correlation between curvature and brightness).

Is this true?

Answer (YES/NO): NO